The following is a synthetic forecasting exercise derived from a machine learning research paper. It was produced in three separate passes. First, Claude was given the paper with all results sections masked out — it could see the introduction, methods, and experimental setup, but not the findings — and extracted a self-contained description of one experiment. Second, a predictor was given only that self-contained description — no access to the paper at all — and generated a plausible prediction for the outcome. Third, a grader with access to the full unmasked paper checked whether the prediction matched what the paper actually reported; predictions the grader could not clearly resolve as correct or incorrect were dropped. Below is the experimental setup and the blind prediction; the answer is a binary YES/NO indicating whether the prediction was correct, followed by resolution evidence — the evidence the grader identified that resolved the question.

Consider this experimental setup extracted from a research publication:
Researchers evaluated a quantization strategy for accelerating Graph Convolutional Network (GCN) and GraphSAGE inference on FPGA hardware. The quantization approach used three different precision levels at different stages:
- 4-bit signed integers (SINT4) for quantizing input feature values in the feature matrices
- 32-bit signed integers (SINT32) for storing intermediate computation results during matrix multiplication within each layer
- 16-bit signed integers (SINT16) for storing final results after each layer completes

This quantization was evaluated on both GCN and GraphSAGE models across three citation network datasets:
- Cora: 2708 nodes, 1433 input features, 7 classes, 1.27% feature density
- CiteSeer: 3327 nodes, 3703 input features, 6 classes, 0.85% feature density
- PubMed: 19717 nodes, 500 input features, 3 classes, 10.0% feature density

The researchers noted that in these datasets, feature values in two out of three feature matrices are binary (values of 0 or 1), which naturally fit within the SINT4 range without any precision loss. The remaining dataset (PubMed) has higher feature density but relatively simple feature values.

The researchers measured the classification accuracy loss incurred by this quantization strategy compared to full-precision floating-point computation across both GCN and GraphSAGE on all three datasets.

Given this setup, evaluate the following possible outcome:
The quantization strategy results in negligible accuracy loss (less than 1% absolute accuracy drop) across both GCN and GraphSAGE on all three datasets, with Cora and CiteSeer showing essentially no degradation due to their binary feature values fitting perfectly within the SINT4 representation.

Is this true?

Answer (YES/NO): YES